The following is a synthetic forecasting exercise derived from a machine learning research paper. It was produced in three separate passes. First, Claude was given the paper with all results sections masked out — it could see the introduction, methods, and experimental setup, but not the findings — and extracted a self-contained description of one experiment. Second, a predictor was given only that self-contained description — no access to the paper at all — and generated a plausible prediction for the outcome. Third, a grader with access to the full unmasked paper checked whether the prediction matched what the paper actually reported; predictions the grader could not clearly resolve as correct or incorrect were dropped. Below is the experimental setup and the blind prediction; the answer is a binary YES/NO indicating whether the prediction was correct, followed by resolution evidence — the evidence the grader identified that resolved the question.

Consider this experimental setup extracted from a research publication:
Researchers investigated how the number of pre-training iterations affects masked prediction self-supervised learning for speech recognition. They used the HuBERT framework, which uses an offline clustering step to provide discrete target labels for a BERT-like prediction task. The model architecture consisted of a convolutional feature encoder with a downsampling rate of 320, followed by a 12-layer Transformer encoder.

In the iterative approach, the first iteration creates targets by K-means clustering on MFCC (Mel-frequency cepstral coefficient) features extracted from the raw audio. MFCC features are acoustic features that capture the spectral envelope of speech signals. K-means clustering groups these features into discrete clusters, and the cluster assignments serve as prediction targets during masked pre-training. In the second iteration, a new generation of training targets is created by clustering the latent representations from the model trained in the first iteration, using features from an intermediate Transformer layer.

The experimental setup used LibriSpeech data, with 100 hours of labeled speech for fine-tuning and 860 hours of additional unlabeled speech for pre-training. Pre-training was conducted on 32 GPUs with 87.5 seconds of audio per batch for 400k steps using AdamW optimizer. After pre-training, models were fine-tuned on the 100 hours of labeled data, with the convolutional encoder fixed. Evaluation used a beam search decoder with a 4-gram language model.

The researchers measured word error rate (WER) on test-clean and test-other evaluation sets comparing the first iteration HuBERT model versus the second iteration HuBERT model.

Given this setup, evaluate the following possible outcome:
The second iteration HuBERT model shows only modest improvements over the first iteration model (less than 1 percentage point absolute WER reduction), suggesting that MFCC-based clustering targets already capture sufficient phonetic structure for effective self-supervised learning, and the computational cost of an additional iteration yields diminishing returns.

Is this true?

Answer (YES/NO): NO